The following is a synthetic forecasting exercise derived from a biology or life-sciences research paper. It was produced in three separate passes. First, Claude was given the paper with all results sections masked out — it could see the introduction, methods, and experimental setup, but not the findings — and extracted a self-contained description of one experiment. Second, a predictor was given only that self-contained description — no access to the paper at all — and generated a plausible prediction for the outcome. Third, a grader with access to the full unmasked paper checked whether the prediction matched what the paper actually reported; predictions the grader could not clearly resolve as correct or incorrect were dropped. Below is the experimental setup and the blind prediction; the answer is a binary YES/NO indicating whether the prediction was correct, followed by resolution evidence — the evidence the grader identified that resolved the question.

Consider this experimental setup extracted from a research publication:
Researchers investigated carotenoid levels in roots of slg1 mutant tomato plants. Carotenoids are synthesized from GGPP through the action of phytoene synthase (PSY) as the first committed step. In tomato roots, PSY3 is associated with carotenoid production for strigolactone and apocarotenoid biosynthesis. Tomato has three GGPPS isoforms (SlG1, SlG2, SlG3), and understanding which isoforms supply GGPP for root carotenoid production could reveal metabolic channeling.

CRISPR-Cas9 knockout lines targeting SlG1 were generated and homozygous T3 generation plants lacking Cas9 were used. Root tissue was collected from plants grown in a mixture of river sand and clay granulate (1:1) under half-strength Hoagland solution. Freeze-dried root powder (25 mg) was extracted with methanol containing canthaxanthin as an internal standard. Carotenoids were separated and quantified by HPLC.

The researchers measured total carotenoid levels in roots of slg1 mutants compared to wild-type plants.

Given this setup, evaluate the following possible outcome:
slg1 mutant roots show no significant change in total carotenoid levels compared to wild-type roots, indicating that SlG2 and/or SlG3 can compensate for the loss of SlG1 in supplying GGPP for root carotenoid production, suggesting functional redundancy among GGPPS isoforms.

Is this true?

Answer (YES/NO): YES